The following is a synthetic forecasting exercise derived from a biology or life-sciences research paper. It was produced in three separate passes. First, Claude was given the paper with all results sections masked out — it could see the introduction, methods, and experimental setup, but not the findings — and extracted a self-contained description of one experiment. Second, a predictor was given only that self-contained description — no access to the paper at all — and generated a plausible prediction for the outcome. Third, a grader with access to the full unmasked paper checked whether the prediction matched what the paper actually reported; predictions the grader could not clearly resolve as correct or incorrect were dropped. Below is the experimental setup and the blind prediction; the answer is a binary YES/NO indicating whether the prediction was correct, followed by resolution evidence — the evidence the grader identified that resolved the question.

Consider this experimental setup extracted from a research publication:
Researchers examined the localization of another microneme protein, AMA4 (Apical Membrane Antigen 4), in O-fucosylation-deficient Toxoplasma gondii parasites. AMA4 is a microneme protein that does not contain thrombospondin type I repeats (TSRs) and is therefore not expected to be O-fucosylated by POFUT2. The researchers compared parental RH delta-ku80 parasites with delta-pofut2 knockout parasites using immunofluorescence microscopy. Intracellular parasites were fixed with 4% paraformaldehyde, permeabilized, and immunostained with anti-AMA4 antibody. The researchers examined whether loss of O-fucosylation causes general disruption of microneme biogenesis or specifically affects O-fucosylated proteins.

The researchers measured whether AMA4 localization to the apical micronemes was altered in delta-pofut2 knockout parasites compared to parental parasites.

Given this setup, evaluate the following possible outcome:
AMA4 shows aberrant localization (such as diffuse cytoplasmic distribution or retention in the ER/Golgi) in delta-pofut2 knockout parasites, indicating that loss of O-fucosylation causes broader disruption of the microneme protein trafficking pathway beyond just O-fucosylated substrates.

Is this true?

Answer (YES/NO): NO